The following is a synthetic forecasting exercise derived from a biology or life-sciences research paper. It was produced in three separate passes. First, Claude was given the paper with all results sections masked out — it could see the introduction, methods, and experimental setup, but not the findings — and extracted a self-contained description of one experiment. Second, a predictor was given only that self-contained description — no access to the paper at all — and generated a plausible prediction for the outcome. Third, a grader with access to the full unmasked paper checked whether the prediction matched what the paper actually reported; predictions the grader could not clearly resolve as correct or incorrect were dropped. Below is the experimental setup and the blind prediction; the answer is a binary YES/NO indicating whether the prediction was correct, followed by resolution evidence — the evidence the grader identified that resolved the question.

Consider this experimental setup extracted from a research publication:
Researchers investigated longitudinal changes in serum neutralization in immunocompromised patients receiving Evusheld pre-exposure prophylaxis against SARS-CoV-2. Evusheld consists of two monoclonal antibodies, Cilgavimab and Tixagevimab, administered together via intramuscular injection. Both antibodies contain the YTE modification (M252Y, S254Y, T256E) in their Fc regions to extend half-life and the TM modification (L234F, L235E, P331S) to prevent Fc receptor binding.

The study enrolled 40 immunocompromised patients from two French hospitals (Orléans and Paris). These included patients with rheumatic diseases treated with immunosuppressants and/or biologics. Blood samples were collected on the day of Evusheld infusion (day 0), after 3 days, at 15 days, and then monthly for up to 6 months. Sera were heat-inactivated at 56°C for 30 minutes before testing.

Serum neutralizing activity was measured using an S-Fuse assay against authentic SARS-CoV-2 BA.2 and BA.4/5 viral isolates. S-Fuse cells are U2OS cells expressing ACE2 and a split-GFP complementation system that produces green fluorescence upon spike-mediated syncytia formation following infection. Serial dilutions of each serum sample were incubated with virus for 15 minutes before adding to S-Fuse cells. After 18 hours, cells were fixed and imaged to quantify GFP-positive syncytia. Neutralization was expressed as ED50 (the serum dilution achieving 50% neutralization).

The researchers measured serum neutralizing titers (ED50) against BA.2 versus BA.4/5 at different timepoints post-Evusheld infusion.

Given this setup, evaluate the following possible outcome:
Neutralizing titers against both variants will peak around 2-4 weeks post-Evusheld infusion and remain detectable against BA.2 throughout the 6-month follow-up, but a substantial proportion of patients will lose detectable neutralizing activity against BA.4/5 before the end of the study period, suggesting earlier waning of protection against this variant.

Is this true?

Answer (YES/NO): NO